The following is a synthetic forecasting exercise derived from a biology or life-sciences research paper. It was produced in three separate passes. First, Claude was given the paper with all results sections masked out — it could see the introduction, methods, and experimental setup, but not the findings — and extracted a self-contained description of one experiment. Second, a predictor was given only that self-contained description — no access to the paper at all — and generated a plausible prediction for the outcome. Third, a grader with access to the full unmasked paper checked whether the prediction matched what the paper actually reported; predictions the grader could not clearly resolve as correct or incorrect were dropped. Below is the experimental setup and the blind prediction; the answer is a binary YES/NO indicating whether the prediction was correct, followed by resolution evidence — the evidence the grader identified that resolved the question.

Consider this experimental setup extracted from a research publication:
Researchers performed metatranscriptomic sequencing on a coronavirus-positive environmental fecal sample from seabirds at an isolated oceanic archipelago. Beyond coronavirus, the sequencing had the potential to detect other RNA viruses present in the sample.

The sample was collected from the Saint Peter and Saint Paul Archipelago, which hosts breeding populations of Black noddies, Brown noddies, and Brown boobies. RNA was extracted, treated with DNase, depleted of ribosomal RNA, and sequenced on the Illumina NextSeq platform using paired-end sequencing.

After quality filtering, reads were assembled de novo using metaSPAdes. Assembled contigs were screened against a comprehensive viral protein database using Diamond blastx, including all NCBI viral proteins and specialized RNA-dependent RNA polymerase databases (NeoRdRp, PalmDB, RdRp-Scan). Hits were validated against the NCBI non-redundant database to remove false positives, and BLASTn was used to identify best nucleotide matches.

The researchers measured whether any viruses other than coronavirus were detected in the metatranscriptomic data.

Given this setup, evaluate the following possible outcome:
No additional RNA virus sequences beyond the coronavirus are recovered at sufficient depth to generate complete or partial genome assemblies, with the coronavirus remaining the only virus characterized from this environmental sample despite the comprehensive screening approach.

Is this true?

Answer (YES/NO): NO